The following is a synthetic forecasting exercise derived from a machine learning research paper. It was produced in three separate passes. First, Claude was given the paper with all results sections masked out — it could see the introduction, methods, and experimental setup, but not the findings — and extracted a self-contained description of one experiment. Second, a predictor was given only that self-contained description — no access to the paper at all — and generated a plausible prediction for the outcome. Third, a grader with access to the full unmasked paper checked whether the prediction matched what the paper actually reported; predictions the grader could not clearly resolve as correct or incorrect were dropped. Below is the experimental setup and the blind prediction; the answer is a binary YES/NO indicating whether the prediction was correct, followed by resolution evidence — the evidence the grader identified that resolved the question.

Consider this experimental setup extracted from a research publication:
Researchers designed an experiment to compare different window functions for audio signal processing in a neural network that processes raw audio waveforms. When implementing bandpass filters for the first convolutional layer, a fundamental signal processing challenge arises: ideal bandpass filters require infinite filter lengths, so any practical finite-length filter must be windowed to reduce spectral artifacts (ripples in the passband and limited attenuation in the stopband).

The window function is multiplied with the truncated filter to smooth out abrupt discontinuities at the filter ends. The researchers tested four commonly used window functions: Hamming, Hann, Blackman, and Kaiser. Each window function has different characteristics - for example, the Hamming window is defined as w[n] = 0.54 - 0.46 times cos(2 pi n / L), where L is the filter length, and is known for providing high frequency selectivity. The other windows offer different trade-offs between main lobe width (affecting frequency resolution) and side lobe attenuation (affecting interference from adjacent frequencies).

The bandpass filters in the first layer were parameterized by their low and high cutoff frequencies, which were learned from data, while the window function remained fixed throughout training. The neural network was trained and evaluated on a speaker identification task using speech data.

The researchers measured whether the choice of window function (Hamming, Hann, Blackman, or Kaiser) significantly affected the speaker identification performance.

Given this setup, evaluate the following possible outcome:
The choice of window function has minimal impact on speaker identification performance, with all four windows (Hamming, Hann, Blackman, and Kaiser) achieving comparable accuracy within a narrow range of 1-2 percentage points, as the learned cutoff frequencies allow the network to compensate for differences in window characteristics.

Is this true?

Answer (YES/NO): YES